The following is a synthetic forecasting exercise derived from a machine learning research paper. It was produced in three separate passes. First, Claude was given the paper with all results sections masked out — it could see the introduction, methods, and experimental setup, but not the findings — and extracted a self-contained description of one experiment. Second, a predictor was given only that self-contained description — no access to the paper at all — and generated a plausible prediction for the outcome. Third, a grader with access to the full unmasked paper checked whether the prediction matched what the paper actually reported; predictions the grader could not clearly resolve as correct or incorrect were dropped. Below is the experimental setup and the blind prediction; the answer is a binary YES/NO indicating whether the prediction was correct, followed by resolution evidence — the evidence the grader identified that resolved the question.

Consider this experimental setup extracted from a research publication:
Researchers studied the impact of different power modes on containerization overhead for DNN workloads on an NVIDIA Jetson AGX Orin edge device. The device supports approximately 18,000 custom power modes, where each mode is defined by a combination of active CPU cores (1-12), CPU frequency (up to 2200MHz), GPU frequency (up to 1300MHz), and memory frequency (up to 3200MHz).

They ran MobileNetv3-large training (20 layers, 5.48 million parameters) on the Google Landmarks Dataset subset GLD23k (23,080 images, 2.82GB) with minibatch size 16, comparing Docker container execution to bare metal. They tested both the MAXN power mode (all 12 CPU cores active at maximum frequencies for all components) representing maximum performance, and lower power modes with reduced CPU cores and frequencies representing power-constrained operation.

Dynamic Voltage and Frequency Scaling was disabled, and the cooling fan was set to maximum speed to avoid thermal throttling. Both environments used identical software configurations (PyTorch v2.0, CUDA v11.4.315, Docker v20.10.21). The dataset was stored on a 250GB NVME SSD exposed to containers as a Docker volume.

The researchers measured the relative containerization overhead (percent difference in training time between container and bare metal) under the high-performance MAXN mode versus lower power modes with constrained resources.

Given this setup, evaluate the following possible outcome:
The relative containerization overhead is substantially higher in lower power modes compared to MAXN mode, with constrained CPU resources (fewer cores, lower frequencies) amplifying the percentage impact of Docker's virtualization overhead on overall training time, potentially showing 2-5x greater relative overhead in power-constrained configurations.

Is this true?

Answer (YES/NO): YES